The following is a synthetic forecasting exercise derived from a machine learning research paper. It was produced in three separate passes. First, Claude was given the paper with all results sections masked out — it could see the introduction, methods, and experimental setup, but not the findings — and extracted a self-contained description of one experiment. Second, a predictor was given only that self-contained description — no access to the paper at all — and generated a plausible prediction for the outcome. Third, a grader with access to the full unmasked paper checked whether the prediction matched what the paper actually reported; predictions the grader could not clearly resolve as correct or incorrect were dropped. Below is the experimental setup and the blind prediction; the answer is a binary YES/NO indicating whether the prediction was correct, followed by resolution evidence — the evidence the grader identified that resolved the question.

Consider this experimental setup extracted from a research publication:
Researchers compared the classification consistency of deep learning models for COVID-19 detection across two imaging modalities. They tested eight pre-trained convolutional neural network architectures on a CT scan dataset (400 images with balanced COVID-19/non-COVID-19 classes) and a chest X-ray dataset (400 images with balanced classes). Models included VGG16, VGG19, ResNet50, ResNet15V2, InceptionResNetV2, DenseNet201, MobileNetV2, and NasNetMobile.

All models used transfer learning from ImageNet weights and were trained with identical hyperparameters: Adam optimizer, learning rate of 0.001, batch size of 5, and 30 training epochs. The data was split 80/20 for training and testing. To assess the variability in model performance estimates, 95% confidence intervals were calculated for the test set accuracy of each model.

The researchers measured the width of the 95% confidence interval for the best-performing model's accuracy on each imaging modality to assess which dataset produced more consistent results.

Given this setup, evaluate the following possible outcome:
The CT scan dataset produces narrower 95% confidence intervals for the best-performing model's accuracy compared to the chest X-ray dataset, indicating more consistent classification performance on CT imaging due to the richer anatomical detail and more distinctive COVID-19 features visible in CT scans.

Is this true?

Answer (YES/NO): NO